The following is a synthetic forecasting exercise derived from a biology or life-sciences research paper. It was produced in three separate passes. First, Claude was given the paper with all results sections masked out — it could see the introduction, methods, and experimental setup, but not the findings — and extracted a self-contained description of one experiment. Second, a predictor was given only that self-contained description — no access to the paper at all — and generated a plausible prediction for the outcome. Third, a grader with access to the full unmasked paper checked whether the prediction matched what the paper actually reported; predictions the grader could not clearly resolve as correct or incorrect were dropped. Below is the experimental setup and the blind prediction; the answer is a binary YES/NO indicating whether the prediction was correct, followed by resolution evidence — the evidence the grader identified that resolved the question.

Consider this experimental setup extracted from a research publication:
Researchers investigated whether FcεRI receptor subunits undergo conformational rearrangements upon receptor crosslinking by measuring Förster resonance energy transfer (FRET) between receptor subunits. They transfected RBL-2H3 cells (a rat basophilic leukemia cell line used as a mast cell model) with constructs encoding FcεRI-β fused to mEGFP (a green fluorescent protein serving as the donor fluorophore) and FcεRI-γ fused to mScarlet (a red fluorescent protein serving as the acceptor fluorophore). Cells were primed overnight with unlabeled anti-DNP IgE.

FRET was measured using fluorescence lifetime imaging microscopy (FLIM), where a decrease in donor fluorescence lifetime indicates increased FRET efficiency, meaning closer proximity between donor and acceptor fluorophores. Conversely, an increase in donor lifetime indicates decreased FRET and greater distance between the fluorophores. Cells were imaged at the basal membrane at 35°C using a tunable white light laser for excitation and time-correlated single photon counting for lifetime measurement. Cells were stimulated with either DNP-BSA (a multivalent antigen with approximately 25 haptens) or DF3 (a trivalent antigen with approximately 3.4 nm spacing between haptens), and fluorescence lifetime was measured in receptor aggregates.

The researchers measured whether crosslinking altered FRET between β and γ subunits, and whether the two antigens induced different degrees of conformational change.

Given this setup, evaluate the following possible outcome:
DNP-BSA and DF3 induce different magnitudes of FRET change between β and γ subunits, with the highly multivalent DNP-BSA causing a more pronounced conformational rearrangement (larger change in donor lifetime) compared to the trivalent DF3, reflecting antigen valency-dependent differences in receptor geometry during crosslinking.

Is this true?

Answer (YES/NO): YES